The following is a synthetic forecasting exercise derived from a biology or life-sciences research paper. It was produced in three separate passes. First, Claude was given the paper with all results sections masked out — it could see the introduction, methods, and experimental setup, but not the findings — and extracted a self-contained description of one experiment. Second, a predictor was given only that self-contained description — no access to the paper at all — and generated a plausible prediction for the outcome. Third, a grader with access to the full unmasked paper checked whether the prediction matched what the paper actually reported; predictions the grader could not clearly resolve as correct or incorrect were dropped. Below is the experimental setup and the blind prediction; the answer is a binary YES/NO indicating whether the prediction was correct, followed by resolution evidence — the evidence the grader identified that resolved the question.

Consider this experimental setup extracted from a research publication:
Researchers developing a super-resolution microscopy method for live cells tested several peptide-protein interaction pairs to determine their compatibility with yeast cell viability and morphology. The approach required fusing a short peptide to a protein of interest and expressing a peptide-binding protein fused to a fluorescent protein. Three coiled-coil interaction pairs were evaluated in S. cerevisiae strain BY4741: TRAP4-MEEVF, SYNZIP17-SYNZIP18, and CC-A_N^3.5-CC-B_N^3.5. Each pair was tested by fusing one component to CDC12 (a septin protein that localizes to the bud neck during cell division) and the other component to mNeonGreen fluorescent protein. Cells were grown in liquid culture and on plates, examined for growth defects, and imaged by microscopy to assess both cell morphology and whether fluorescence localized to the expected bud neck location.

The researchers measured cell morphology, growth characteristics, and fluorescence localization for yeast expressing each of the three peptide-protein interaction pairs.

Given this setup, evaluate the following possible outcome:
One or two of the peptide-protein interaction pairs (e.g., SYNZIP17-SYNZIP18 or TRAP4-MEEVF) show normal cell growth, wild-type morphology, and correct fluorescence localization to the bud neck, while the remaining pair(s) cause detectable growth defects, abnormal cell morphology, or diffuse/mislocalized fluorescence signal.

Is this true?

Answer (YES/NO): YES